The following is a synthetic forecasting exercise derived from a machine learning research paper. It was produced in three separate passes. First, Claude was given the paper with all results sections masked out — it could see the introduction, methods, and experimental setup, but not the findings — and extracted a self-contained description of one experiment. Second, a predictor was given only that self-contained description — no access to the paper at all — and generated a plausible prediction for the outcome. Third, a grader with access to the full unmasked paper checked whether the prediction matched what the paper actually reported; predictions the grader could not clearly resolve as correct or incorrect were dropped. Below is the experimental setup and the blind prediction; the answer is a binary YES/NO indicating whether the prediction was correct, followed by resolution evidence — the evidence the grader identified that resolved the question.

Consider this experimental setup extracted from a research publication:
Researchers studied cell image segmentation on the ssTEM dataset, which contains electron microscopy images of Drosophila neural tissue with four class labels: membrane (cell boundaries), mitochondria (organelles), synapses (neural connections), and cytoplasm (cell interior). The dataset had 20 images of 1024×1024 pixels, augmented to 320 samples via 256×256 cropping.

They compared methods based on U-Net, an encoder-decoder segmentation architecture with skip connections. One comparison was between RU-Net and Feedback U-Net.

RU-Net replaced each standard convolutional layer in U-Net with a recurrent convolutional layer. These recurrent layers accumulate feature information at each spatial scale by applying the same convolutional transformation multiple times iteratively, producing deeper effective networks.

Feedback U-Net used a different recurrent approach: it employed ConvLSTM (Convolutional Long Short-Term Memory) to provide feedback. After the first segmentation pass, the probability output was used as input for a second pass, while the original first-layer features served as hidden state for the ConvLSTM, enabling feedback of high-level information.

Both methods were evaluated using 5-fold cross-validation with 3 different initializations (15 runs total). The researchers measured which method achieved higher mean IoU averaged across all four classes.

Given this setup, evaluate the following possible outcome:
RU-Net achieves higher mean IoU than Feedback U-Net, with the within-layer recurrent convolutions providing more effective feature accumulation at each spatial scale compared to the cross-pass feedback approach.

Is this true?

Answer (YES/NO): NO